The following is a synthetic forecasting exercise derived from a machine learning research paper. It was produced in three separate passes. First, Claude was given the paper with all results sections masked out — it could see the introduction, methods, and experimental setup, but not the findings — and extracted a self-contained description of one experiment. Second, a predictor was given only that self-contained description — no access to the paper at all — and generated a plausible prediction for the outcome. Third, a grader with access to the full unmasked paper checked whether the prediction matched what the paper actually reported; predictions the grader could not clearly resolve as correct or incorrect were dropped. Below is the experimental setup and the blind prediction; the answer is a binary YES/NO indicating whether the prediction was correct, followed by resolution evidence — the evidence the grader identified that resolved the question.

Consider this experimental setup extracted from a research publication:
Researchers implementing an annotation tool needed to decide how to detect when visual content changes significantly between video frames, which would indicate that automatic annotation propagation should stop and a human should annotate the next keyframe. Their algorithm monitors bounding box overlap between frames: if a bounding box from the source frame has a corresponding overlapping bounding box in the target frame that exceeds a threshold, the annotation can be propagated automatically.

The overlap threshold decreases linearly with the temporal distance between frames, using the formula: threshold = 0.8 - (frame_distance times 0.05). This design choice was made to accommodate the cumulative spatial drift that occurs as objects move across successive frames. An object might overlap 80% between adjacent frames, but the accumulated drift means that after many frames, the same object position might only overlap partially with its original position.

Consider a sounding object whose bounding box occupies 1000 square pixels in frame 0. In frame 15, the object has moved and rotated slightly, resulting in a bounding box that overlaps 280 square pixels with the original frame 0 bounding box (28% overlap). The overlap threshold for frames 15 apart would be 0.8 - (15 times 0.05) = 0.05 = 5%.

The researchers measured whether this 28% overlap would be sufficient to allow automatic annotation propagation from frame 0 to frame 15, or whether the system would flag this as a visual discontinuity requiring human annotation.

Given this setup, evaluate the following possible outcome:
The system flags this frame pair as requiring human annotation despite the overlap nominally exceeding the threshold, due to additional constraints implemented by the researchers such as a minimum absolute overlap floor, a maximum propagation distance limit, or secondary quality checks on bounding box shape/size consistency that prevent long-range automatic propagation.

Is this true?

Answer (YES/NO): NO